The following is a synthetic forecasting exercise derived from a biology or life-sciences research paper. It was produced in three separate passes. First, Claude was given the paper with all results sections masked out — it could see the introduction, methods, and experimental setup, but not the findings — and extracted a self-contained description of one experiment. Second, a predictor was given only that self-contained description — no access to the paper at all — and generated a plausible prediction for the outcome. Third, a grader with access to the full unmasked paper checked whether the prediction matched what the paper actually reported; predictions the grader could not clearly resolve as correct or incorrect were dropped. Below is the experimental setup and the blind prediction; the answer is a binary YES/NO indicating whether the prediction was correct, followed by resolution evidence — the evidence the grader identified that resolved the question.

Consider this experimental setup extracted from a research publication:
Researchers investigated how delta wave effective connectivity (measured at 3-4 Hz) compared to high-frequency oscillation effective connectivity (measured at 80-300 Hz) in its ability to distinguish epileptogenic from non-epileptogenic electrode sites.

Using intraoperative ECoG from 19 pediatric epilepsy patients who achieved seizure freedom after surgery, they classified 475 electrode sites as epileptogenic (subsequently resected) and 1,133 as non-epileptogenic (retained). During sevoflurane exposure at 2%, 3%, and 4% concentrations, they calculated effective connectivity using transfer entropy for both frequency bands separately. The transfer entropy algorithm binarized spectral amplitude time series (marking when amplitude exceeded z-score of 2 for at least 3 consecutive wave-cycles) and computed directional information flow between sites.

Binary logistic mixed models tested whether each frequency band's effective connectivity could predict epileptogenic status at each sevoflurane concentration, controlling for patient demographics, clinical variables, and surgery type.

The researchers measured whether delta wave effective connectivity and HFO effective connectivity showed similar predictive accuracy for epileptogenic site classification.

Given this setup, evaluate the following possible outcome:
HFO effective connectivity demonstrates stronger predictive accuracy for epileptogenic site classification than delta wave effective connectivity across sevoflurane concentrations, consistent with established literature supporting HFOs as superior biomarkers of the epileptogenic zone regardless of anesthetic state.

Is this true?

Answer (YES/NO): NO